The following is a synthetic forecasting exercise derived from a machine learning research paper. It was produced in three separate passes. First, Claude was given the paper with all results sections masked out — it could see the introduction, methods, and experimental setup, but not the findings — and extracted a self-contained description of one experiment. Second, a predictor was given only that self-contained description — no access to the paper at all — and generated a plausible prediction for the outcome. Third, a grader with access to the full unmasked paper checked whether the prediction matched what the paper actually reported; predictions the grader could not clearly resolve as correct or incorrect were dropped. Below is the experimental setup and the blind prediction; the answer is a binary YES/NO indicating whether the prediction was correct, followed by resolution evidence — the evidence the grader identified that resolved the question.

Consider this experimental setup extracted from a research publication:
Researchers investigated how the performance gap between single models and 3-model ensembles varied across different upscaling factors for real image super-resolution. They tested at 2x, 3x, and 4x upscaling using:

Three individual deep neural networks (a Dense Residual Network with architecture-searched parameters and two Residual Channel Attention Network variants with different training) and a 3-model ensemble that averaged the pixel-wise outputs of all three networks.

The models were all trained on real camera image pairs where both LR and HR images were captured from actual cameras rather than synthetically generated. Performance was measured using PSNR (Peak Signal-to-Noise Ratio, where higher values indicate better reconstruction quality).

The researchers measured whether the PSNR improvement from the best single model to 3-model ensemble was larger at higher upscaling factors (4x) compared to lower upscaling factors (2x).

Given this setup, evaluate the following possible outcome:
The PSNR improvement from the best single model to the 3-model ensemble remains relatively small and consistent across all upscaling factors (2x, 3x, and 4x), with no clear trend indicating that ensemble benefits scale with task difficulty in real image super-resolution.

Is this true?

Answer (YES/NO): NO